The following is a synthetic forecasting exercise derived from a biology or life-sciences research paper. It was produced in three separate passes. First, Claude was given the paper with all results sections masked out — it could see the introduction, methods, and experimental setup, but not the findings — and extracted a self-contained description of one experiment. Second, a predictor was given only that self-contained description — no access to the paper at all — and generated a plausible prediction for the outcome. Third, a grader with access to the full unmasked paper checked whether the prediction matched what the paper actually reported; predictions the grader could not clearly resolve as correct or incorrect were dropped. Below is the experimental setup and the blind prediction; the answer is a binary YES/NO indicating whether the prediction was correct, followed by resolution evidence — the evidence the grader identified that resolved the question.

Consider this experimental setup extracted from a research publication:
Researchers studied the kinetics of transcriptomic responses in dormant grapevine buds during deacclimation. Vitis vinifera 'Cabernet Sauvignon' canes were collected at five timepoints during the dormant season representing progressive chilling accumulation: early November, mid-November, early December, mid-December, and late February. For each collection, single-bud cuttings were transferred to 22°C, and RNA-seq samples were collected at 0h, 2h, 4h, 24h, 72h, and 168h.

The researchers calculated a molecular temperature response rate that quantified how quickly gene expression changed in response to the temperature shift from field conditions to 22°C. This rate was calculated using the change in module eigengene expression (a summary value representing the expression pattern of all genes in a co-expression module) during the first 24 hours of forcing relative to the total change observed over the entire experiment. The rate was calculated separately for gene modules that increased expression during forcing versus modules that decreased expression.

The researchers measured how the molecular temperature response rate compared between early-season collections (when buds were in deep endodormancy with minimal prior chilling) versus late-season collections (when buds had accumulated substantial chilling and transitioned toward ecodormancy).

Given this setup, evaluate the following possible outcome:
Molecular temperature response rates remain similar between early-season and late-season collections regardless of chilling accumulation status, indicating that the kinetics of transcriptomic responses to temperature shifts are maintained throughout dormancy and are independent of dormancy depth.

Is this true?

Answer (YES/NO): YES